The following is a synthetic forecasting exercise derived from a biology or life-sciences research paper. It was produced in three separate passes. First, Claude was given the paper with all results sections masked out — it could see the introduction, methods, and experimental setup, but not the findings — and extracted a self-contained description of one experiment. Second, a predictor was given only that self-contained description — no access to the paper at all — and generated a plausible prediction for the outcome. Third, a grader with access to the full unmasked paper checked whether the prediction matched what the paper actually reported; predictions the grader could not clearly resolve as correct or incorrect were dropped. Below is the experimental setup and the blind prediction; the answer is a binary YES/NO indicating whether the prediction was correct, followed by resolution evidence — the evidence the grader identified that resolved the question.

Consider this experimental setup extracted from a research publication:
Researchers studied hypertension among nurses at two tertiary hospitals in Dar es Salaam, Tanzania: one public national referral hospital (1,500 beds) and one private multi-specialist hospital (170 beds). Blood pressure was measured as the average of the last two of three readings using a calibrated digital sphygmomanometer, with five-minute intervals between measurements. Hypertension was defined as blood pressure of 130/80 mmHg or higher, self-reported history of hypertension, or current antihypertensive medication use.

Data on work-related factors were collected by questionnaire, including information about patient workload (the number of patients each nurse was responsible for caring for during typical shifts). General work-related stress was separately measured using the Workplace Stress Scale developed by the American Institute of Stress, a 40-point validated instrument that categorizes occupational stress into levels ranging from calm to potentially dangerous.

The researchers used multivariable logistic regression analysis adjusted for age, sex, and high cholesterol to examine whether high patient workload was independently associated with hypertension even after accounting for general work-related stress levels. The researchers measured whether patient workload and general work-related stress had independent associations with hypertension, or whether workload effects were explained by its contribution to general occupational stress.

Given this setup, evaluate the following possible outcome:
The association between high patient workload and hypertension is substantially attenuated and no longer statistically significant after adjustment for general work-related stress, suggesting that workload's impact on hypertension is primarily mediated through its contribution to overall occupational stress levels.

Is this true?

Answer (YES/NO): NO